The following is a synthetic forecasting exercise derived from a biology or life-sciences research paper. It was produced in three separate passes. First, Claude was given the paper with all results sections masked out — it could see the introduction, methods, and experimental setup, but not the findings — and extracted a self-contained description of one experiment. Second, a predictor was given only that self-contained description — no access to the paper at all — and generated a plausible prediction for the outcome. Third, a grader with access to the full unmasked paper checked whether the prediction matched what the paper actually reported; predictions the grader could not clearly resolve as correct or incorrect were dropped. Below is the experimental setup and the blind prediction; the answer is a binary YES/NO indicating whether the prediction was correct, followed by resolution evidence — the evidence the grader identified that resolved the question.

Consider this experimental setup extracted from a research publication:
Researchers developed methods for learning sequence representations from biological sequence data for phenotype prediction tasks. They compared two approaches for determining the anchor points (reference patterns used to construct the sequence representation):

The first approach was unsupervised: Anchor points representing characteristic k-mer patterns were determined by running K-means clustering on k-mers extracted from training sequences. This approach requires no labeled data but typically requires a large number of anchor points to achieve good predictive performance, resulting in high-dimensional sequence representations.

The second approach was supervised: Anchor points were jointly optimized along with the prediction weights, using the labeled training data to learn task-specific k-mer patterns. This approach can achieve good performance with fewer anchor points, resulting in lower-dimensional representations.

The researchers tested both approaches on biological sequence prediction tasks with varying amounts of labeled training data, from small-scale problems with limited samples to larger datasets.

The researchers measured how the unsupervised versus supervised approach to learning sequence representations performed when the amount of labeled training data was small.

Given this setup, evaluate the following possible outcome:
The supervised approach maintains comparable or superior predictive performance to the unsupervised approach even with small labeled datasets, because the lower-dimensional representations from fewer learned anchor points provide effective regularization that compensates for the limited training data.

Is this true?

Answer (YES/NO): NO